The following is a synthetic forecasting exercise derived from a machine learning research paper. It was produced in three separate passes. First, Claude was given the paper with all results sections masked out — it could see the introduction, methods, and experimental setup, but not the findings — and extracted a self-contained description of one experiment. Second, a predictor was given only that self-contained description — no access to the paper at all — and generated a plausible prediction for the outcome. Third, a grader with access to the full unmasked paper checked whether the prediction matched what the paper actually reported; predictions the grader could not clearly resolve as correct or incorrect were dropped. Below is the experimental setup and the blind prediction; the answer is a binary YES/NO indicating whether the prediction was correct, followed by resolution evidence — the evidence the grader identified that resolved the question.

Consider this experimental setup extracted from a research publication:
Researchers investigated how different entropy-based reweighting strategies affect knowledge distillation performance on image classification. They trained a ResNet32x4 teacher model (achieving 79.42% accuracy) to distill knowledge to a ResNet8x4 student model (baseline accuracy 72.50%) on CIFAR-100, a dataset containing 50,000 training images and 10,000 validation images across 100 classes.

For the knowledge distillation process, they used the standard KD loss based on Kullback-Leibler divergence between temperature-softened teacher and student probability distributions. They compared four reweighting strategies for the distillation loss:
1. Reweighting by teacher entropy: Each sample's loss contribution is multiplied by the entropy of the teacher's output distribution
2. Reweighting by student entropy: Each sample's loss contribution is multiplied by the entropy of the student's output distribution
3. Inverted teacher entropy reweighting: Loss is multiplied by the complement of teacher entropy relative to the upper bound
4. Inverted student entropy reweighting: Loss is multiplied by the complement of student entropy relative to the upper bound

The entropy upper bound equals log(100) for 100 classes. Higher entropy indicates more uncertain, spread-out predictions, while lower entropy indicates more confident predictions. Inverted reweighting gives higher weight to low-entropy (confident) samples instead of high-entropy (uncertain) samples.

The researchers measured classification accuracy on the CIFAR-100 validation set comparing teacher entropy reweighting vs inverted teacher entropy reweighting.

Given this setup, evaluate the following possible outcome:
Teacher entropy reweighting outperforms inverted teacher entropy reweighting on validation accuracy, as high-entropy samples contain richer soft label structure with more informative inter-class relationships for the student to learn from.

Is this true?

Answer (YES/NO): YES